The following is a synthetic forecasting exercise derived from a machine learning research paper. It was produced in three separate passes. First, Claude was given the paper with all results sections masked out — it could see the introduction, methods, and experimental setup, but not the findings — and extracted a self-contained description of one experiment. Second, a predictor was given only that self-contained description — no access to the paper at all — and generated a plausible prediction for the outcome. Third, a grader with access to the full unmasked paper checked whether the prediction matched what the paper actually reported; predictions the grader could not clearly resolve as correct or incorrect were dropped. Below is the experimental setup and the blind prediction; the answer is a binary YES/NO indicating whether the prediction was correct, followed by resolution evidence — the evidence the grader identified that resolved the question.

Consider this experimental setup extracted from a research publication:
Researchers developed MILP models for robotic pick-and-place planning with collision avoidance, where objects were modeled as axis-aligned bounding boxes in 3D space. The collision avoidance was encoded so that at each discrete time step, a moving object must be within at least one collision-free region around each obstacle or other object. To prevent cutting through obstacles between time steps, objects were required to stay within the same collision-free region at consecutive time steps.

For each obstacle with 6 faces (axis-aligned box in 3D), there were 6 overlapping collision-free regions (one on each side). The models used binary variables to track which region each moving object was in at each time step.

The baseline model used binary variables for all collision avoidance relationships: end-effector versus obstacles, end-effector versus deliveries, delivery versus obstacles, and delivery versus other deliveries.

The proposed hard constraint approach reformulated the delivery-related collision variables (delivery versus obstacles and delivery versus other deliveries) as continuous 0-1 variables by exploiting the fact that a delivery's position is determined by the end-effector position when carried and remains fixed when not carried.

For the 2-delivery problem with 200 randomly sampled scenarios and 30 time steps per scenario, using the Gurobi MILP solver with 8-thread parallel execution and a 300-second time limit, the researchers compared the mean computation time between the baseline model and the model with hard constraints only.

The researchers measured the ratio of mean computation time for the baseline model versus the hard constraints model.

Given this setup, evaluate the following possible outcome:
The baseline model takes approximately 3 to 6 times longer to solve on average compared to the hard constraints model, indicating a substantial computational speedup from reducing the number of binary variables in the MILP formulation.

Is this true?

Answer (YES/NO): NO